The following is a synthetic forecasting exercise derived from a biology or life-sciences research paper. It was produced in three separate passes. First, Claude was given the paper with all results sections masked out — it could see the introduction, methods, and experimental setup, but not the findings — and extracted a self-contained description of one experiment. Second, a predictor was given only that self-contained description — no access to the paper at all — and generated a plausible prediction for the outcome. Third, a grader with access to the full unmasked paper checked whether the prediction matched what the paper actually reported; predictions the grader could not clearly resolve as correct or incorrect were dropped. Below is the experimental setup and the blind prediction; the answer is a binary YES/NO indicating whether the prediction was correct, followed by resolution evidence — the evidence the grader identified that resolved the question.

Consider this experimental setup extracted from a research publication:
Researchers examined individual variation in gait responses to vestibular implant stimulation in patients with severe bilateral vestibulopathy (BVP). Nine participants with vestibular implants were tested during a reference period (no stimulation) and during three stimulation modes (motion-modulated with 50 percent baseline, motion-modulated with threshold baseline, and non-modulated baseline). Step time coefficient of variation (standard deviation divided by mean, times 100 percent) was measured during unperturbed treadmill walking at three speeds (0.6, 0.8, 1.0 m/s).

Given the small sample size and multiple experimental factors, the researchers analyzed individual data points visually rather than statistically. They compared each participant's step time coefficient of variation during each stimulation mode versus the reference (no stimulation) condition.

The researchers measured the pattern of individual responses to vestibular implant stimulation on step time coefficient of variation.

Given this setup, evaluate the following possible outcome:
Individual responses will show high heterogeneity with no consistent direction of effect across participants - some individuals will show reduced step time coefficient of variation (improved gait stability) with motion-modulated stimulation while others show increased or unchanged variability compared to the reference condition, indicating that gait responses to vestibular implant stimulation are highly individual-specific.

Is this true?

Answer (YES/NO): YES